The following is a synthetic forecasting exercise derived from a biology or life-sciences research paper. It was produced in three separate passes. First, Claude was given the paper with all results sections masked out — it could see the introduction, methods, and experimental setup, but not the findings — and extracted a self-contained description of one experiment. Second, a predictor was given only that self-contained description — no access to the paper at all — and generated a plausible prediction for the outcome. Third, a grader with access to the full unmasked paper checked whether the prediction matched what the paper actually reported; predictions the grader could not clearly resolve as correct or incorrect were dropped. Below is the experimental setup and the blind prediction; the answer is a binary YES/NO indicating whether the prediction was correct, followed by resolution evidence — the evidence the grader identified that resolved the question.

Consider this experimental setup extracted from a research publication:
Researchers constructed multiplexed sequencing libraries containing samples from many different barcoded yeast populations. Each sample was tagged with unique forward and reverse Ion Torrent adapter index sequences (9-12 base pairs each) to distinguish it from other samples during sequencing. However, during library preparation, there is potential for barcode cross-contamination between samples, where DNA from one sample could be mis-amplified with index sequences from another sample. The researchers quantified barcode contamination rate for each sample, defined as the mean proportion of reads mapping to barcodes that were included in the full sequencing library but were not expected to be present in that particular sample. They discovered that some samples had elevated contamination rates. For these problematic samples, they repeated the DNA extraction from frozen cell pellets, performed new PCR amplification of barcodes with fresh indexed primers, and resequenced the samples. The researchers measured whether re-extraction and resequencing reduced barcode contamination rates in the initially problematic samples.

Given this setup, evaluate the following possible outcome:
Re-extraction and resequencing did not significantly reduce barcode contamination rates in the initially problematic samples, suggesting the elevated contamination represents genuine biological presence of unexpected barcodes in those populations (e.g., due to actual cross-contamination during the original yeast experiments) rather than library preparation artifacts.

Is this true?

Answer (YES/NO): NO